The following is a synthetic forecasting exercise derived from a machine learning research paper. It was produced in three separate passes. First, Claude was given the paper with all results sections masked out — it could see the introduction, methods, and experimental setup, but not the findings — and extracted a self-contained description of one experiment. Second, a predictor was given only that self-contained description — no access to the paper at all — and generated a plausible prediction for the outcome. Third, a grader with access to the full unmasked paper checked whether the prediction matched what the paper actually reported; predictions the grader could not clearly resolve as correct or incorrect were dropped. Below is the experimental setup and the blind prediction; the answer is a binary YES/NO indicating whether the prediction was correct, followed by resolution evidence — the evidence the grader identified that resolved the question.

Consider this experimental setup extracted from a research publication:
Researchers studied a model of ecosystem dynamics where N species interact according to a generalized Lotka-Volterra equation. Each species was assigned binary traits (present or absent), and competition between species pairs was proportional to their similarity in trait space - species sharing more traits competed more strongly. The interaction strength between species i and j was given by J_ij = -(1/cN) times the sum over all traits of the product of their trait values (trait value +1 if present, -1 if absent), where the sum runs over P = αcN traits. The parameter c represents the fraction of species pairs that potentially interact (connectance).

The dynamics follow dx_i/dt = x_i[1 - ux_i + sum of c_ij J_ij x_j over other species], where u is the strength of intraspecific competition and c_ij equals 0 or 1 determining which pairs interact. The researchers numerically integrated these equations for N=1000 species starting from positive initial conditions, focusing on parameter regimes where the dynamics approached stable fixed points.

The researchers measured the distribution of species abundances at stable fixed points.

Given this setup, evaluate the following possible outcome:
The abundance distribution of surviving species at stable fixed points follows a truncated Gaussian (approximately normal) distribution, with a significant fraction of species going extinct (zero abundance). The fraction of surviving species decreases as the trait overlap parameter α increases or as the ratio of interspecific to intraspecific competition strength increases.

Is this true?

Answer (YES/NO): YES